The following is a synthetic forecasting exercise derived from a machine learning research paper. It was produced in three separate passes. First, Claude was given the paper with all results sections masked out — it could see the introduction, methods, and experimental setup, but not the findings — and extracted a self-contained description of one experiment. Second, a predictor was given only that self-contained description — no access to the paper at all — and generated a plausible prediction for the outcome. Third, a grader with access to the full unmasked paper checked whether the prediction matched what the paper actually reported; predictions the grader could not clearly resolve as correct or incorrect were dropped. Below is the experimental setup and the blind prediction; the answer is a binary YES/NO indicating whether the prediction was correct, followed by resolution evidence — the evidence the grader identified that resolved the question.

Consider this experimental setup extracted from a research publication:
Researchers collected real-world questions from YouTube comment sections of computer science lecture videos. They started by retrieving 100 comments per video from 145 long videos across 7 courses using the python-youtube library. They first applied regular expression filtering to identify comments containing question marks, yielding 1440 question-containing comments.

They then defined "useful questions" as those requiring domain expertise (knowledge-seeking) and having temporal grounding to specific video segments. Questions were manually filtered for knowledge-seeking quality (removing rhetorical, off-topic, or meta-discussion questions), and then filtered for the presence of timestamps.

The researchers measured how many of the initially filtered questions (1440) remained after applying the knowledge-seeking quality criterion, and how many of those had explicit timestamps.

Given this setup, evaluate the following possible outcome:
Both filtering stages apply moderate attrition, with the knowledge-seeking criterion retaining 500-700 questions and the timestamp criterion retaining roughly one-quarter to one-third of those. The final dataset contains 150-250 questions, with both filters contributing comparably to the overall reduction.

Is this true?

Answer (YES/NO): NO